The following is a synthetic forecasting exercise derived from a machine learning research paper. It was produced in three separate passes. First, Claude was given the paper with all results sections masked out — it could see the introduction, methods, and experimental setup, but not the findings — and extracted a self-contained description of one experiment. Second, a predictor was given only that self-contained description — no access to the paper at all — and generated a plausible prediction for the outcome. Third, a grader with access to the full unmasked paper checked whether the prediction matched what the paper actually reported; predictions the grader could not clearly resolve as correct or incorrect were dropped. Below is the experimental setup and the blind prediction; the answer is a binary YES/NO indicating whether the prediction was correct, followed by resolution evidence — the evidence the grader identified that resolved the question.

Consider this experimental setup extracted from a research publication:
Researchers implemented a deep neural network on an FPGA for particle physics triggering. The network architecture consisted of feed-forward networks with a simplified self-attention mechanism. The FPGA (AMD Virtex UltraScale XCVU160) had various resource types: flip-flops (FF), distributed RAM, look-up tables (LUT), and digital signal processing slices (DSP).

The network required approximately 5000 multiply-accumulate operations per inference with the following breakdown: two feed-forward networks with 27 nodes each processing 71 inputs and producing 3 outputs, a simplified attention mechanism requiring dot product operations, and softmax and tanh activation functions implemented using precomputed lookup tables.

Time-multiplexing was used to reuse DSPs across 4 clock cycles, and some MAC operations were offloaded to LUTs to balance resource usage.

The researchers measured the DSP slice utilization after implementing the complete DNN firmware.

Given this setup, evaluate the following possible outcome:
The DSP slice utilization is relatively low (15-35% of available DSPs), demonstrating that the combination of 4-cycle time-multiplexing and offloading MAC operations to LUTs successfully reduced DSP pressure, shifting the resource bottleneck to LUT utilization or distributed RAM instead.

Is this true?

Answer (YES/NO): NO